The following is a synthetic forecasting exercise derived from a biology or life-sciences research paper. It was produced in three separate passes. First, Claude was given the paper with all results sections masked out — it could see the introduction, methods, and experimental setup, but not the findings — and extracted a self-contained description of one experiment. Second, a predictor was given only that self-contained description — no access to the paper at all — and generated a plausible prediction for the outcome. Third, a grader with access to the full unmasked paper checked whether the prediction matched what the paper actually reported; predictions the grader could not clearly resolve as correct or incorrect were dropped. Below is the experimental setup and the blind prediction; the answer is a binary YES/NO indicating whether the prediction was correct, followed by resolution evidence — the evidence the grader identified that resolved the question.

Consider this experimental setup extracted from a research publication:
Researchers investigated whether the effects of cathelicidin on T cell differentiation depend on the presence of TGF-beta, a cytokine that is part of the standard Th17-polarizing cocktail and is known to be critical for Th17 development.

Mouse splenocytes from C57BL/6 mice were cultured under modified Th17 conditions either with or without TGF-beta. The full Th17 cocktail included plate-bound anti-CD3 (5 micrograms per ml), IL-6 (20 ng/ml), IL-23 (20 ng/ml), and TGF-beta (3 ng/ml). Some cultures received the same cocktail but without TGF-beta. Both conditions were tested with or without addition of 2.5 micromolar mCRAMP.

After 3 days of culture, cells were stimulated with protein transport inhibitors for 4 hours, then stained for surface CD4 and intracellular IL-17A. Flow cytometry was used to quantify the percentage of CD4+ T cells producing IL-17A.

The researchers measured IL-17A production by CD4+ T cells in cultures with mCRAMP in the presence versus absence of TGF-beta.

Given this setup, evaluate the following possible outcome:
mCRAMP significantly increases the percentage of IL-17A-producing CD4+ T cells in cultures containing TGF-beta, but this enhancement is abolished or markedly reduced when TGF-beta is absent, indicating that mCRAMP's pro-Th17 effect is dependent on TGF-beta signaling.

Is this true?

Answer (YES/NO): YES